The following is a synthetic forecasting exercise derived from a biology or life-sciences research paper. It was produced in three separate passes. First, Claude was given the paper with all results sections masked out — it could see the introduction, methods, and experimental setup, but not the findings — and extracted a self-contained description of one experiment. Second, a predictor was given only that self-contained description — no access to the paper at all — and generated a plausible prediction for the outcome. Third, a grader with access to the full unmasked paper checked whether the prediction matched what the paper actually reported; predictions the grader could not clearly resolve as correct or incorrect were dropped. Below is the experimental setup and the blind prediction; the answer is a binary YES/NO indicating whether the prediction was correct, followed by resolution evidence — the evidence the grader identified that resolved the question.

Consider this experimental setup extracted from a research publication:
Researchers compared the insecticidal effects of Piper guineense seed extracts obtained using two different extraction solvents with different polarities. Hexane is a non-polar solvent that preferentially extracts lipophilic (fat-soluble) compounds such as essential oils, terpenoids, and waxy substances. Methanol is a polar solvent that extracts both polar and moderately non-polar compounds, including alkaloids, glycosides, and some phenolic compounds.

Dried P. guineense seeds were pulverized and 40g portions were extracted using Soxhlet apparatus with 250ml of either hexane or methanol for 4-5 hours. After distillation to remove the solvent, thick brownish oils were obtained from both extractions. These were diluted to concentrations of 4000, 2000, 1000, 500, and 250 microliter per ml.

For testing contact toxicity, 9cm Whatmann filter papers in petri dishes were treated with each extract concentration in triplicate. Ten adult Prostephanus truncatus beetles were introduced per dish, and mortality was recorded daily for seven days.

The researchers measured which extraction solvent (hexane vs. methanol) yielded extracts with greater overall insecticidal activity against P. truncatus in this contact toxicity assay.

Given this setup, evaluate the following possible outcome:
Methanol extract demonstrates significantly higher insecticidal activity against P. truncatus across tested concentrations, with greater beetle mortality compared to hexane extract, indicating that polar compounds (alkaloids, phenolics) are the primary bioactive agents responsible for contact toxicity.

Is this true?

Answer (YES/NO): NO